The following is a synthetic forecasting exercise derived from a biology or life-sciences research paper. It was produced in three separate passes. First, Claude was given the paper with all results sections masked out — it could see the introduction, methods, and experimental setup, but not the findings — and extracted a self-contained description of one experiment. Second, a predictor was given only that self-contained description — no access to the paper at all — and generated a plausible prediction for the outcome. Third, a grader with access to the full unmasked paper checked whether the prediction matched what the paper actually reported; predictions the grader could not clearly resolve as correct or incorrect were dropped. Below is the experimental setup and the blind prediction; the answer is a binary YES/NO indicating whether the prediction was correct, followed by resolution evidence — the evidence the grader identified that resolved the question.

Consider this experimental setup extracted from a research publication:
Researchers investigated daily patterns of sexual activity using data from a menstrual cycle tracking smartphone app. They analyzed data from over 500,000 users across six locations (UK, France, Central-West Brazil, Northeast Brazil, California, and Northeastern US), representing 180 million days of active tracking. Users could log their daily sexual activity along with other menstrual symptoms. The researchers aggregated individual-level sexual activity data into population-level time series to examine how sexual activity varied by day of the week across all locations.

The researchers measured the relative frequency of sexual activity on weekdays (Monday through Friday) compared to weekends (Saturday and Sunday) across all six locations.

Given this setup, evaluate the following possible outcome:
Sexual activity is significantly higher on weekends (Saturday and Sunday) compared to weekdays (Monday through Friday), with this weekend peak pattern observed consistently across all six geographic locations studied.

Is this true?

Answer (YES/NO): YES